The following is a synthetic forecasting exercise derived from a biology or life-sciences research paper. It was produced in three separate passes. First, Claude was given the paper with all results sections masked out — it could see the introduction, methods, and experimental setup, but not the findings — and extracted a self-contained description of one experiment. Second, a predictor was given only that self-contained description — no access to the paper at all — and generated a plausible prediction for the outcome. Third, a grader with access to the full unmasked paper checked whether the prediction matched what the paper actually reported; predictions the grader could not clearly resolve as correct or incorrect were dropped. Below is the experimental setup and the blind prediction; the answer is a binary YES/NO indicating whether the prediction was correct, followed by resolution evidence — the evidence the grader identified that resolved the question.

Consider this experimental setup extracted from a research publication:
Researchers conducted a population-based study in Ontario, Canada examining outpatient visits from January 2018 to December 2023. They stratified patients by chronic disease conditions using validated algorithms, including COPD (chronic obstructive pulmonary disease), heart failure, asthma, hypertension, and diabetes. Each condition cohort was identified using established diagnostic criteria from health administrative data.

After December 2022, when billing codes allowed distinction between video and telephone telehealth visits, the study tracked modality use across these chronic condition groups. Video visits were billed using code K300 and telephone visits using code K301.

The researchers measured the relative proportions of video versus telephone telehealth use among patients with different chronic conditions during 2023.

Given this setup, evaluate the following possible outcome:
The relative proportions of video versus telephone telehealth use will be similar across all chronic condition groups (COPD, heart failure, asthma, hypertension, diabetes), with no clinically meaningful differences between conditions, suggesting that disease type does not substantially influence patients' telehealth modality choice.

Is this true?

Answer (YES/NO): NO